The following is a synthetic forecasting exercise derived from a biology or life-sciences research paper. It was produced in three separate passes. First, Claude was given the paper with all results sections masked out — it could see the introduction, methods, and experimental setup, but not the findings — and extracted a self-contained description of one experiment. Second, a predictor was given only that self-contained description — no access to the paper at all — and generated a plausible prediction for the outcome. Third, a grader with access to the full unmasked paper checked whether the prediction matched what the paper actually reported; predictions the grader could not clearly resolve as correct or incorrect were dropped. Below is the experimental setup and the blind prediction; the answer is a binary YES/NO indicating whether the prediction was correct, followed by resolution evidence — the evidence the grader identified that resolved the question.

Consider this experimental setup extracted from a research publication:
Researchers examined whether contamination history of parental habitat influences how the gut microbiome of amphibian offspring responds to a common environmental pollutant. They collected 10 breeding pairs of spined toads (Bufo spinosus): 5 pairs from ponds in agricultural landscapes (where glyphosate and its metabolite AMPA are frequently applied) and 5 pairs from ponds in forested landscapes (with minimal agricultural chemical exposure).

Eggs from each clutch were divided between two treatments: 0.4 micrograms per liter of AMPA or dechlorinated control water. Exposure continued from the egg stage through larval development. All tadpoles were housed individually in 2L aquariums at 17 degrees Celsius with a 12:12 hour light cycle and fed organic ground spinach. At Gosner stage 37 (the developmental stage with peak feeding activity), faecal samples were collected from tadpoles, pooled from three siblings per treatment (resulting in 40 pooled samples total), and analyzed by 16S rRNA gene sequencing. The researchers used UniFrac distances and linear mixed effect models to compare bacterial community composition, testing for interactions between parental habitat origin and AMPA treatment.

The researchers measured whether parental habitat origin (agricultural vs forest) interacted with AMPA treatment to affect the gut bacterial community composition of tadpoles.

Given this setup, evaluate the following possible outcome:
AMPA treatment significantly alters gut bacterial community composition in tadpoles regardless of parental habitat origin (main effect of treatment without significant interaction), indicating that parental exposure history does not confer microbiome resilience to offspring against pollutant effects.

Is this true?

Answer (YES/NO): YES